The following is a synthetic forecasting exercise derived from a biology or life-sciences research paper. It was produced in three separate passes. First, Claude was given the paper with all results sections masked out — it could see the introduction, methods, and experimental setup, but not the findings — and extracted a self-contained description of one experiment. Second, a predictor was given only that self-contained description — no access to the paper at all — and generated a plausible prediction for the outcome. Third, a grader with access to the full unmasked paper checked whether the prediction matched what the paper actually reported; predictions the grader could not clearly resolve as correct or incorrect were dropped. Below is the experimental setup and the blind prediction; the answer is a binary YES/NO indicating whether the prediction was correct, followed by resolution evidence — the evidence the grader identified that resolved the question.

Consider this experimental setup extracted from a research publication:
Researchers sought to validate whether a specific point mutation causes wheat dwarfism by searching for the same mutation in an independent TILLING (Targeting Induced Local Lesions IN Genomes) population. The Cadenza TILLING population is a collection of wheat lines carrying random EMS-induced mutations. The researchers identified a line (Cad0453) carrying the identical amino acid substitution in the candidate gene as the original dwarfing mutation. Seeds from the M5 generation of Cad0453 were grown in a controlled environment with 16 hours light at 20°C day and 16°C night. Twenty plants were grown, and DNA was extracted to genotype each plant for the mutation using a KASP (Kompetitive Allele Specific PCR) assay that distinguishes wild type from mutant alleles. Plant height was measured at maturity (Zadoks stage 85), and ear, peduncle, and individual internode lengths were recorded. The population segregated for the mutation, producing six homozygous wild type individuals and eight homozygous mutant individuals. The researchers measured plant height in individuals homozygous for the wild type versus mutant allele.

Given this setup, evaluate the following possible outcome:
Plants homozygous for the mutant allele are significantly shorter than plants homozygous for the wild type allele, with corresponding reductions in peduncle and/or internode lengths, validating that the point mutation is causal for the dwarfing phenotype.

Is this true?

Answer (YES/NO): YES